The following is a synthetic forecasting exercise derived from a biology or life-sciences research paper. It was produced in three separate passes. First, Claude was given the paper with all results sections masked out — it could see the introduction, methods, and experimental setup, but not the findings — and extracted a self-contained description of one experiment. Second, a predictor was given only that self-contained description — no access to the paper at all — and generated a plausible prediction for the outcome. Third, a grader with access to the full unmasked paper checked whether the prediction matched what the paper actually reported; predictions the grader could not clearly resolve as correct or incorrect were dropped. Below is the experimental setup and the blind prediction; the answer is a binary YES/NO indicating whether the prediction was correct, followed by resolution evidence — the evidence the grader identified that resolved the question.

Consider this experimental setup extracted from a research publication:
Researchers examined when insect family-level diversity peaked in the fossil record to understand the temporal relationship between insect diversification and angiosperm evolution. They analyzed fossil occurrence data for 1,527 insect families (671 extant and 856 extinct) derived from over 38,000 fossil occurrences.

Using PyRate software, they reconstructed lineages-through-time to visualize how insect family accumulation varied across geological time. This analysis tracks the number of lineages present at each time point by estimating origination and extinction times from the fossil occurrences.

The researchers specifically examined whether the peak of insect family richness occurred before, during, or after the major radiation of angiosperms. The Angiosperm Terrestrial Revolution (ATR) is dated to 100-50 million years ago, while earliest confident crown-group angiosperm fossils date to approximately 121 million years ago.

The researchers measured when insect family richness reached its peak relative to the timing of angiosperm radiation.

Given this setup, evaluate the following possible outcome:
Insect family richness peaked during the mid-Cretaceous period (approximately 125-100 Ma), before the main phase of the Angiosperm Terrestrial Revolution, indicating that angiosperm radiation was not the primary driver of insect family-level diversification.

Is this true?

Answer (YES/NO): NO